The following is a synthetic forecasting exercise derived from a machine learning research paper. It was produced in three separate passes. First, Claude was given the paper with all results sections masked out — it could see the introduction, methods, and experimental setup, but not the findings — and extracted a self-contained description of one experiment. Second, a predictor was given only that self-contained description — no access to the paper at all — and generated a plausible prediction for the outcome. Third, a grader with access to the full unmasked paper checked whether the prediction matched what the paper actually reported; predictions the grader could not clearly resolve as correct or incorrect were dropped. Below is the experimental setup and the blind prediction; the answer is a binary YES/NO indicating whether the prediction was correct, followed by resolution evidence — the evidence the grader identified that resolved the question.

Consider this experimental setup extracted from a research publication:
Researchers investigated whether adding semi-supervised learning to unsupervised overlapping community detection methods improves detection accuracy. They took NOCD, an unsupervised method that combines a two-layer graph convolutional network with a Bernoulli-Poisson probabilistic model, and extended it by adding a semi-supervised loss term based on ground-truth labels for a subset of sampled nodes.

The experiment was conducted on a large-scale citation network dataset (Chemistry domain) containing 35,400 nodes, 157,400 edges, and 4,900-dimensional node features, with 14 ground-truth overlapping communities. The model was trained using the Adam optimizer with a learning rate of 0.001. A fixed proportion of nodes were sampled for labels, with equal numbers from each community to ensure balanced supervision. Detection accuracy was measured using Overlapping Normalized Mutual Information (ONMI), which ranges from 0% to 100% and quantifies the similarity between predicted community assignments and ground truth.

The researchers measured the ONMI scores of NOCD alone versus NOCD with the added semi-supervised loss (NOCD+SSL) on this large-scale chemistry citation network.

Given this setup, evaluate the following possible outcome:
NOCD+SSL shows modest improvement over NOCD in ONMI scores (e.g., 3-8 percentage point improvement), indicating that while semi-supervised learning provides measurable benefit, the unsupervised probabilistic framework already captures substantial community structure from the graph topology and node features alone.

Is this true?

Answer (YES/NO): NO